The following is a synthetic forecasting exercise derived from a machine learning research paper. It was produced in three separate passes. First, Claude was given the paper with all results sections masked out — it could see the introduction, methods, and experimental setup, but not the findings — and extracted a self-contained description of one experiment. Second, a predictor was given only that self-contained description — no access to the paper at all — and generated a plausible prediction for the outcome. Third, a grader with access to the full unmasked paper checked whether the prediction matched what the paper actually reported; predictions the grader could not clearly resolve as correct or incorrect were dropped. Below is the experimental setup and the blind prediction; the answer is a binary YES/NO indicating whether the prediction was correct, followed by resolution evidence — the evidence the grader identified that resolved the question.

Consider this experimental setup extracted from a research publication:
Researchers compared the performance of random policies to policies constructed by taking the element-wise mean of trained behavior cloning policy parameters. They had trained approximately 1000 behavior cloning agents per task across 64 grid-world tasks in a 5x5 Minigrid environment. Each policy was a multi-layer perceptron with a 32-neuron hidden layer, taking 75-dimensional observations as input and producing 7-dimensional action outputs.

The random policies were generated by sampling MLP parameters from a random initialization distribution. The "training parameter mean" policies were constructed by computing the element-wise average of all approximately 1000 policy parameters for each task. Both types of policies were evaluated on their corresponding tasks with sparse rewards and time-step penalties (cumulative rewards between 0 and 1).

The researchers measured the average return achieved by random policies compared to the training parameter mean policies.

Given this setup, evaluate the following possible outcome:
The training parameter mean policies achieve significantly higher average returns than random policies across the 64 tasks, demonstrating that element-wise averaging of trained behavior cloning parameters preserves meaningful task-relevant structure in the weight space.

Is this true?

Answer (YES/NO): NO